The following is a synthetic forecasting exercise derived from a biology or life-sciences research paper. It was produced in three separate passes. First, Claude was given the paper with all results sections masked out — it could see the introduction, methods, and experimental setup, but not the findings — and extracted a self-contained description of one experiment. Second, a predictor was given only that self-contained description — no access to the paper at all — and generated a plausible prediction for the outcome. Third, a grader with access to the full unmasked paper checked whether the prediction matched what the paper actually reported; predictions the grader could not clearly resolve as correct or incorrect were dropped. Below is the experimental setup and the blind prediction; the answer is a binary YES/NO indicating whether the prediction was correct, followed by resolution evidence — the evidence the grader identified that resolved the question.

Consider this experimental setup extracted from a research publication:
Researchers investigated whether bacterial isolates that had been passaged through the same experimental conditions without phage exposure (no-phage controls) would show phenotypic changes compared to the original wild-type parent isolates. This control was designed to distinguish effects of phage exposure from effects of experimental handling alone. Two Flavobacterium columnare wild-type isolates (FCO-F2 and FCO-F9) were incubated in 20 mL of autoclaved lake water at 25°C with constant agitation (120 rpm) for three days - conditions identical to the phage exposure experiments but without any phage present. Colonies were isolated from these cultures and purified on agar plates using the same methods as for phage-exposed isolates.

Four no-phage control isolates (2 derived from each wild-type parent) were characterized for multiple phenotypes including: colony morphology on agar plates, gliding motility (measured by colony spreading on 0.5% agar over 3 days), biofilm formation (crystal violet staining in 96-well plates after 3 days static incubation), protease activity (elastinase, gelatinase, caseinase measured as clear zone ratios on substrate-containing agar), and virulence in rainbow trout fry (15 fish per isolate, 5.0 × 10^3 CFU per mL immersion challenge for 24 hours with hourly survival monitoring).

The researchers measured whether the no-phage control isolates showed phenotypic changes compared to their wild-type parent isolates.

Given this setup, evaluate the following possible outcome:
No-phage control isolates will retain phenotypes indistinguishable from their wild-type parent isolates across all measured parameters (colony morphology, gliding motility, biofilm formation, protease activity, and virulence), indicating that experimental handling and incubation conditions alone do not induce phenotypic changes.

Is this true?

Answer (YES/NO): NO